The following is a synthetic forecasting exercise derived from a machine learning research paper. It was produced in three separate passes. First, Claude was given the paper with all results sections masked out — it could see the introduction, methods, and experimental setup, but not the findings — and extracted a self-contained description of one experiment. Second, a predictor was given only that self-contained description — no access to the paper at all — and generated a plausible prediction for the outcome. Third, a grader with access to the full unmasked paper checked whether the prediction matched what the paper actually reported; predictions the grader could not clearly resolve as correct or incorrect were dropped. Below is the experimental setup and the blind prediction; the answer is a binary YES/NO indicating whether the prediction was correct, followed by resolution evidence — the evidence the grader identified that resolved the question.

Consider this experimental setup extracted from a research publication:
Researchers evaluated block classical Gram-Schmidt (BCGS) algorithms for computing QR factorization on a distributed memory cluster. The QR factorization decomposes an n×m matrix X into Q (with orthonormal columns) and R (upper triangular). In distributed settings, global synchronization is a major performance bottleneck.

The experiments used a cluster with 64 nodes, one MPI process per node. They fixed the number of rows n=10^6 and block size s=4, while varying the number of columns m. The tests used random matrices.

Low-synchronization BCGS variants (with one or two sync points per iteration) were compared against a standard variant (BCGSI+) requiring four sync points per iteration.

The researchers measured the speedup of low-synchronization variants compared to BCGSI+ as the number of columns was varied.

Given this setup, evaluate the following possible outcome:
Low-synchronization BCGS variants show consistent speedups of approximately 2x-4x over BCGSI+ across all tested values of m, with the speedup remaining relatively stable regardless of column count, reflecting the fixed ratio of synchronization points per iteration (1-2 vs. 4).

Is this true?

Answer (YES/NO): YES